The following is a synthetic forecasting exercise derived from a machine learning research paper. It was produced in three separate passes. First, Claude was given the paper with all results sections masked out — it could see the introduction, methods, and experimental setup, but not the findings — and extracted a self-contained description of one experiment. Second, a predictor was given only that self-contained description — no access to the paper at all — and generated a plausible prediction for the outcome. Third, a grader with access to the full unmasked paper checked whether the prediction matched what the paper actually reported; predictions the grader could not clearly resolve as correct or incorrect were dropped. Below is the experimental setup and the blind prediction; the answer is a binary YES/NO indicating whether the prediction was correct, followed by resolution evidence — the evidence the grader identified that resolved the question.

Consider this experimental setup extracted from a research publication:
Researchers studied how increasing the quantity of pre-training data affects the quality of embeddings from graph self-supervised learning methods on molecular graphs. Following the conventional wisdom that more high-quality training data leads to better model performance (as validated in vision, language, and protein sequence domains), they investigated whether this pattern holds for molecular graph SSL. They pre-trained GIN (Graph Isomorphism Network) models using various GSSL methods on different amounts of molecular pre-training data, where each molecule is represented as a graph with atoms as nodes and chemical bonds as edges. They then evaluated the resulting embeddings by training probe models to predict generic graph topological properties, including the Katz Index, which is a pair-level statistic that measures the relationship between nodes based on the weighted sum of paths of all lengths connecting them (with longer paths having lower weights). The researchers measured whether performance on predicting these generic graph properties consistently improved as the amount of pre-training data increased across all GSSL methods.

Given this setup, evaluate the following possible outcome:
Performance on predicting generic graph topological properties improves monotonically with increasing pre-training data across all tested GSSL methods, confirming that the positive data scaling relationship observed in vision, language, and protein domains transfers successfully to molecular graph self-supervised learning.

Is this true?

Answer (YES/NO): NO